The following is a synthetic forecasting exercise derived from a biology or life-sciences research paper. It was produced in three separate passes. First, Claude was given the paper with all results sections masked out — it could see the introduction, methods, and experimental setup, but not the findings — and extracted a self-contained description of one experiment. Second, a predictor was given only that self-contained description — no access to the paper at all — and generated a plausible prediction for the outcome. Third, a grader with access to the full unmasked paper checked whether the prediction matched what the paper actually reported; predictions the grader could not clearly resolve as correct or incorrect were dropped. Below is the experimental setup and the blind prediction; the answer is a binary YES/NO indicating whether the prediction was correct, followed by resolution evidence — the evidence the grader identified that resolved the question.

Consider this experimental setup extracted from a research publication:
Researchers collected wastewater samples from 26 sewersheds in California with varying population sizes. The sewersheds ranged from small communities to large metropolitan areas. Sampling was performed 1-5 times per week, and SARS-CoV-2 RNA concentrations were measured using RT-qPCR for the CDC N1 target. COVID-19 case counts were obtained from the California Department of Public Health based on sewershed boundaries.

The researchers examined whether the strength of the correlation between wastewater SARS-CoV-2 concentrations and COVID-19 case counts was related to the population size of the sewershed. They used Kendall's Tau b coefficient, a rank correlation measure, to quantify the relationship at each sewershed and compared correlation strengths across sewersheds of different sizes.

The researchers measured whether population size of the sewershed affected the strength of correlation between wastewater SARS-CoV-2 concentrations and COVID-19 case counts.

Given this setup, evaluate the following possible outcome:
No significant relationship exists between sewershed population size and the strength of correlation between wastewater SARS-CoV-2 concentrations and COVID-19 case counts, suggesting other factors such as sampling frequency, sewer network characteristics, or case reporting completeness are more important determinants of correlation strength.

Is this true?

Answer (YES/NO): NO